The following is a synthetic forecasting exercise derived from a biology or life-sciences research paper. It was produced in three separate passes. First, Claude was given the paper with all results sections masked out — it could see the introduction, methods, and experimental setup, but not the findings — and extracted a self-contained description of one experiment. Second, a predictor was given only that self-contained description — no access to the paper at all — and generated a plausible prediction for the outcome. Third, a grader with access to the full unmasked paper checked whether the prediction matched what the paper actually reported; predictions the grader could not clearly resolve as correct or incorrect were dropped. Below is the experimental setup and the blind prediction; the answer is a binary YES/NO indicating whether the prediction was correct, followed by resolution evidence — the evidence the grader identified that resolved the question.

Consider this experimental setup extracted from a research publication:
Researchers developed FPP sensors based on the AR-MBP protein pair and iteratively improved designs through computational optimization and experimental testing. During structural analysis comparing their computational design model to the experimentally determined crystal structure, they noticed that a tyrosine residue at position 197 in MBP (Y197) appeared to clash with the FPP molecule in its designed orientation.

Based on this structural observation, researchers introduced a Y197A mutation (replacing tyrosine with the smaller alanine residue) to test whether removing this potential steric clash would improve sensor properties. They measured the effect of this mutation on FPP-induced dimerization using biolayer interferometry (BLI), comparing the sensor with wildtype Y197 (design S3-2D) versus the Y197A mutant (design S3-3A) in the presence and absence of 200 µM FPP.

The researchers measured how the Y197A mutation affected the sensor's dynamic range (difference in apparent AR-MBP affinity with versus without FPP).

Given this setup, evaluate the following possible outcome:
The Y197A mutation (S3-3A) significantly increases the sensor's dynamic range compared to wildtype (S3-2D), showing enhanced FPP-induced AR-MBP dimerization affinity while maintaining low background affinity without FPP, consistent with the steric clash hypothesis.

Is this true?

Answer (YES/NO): YES